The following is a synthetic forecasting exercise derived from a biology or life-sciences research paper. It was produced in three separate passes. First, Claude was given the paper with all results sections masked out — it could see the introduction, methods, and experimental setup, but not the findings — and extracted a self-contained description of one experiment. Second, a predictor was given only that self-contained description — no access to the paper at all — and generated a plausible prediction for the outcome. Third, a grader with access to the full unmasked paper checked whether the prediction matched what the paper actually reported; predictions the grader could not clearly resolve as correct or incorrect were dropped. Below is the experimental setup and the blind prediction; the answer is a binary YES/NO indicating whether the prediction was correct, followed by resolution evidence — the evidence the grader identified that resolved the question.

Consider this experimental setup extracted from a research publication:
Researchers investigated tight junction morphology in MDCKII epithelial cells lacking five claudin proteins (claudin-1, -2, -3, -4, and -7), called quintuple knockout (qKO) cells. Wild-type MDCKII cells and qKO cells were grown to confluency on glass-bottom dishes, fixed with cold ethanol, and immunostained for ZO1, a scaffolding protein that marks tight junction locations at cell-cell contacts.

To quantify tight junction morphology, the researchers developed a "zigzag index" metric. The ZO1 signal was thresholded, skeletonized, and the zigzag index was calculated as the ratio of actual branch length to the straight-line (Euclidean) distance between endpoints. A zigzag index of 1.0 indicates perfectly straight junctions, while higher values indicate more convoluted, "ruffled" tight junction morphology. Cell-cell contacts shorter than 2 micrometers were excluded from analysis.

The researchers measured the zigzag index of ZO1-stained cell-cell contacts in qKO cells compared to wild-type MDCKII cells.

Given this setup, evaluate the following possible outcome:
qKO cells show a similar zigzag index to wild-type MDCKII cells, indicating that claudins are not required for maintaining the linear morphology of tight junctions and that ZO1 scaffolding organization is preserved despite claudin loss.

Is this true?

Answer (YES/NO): NO